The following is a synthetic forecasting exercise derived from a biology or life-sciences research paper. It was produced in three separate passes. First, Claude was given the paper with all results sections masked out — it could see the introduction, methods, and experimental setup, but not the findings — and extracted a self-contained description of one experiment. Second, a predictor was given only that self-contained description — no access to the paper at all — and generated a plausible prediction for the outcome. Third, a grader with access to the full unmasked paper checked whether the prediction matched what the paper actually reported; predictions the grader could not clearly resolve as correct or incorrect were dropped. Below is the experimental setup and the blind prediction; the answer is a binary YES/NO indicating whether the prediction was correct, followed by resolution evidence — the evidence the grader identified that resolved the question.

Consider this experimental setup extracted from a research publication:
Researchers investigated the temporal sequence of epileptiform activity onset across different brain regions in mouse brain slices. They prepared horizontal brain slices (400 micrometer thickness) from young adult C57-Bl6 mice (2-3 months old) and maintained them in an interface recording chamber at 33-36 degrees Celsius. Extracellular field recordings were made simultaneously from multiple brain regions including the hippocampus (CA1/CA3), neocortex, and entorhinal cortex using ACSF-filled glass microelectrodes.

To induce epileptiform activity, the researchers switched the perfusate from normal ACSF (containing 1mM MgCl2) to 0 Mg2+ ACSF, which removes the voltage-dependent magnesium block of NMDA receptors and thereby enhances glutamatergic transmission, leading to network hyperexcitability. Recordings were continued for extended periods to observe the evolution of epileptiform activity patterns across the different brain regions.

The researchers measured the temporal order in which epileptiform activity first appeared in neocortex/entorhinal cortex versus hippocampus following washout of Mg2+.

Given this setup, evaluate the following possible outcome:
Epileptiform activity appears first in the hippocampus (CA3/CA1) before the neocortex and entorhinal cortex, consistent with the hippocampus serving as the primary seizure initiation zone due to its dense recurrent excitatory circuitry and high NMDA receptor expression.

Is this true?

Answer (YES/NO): NO